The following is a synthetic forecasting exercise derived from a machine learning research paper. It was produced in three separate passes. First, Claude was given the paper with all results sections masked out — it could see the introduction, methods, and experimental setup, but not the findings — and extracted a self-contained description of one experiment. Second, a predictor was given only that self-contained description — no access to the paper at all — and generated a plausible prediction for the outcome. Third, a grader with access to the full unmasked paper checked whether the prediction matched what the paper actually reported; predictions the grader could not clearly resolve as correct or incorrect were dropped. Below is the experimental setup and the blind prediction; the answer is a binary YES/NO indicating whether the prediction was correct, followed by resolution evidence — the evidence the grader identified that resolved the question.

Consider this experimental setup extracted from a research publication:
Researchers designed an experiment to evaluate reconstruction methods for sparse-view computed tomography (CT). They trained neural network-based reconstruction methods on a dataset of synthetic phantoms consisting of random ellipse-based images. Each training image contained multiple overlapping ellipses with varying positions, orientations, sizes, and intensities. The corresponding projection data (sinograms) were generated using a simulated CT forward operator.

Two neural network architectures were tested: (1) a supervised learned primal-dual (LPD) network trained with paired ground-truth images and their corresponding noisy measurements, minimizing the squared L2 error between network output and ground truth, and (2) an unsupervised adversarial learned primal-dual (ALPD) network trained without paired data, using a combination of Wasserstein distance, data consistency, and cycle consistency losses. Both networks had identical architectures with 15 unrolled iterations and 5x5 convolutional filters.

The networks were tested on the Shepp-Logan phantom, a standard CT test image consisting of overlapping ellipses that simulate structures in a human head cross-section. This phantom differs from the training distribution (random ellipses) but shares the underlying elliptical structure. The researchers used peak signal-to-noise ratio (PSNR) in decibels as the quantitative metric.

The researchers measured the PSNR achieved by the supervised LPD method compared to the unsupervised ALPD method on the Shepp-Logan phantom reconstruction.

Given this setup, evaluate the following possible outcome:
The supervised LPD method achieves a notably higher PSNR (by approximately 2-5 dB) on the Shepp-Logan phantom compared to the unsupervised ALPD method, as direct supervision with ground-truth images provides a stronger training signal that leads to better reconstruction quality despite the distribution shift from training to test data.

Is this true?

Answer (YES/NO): NO